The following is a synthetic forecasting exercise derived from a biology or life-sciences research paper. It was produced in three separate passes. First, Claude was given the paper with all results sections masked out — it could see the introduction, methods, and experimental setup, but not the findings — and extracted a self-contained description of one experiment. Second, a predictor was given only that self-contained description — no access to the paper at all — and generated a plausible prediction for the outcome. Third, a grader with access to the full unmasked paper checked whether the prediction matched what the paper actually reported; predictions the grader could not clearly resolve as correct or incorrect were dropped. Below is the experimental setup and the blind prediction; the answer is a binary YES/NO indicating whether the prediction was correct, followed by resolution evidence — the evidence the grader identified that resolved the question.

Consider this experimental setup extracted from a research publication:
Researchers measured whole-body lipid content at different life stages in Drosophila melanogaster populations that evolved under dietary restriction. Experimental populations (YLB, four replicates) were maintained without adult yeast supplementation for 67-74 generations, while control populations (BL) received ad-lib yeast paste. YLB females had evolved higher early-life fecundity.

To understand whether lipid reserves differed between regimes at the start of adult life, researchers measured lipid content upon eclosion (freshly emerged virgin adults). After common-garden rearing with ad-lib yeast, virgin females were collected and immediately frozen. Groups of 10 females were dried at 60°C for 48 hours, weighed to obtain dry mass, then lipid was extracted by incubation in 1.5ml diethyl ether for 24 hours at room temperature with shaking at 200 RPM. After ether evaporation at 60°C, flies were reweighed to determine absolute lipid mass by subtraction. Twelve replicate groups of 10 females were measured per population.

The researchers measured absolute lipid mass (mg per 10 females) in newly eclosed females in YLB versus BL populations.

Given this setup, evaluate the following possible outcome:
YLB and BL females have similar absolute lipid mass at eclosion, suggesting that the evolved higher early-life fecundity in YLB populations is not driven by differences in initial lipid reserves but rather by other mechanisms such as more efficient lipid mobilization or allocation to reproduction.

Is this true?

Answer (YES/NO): YES